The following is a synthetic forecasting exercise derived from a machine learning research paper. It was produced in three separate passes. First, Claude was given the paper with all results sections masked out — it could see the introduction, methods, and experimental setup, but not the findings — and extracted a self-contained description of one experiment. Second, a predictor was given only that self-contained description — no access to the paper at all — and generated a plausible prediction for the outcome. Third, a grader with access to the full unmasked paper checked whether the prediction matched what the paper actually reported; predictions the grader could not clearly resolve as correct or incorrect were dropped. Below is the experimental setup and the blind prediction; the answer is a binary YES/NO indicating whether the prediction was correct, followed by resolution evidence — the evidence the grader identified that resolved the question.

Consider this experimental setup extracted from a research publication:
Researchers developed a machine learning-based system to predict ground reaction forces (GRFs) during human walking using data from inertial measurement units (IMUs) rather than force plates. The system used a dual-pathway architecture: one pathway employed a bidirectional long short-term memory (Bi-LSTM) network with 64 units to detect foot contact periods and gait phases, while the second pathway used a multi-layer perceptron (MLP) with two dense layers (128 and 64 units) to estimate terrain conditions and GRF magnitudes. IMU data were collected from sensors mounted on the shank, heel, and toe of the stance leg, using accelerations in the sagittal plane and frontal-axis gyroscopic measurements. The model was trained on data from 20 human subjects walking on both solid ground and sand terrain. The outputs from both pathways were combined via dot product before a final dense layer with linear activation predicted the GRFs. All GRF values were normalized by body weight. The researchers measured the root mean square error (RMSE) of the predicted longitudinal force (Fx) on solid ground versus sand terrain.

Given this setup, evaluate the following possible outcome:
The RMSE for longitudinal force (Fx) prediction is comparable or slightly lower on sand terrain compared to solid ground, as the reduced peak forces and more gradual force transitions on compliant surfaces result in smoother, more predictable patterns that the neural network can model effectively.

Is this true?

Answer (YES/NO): NO